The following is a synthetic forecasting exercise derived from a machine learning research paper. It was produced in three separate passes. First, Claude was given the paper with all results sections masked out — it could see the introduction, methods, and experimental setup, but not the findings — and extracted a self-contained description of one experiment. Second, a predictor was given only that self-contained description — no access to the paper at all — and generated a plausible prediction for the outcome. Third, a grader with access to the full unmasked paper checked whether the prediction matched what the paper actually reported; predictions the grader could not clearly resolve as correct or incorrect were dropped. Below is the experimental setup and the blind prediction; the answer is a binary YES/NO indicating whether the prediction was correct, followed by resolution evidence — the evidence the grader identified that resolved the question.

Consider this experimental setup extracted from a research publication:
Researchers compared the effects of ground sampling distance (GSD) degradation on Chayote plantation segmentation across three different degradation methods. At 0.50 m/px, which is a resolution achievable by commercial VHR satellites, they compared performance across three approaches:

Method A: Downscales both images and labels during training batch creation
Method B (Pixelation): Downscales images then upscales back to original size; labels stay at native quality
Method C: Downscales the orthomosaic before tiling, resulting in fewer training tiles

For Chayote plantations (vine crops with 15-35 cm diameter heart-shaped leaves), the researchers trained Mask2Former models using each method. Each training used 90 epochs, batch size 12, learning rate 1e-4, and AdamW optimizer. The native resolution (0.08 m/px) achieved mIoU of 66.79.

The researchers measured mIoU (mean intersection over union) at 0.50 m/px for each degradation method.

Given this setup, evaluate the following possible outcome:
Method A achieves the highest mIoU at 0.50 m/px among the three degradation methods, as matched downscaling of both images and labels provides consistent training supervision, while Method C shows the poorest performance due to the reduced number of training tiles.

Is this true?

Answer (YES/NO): NO